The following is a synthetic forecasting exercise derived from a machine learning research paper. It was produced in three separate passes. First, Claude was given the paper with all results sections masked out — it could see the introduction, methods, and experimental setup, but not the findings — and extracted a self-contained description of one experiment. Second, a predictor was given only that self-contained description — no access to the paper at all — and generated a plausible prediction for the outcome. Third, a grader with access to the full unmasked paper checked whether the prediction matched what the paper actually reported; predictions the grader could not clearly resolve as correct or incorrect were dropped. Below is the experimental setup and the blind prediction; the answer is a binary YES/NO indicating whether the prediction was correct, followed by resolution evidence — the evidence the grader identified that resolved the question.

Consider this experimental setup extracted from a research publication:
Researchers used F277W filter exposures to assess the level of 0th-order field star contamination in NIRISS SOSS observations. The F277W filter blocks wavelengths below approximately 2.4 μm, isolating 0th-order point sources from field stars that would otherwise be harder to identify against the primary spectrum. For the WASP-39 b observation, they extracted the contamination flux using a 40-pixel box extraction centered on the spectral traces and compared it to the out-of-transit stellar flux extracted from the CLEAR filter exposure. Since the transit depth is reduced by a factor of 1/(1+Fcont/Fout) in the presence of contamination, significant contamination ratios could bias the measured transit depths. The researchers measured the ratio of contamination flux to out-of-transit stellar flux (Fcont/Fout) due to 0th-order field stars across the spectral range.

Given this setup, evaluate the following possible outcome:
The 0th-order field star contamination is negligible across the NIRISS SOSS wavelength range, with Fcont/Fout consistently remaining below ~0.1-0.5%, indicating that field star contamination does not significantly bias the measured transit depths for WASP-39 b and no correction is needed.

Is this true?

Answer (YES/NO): NO